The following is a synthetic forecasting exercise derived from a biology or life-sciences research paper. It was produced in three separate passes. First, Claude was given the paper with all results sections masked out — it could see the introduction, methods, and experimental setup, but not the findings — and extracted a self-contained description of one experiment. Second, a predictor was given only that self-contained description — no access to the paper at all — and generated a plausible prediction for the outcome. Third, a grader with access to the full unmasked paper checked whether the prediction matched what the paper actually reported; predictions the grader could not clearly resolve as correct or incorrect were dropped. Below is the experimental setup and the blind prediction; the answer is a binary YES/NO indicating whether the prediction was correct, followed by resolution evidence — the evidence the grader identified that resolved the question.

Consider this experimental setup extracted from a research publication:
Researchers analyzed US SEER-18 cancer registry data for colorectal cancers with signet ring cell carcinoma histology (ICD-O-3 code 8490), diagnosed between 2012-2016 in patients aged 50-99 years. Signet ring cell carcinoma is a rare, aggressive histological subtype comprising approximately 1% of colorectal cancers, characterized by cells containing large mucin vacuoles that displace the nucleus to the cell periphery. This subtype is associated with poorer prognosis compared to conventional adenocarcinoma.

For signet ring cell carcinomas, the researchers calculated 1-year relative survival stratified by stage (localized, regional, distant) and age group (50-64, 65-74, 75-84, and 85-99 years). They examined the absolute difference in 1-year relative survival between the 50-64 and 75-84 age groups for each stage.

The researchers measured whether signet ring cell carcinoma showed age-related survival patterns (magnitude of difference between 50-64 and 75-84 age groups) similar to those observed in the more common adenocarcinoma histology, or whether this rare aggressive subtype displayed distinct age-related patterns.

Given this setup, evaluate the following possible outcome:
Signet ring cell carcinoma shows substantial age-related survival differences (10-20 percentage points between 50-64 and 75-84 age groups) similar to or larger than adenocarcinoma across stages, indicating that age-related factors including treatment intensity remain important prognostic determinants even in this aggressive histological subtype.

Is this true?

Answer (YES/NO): NO